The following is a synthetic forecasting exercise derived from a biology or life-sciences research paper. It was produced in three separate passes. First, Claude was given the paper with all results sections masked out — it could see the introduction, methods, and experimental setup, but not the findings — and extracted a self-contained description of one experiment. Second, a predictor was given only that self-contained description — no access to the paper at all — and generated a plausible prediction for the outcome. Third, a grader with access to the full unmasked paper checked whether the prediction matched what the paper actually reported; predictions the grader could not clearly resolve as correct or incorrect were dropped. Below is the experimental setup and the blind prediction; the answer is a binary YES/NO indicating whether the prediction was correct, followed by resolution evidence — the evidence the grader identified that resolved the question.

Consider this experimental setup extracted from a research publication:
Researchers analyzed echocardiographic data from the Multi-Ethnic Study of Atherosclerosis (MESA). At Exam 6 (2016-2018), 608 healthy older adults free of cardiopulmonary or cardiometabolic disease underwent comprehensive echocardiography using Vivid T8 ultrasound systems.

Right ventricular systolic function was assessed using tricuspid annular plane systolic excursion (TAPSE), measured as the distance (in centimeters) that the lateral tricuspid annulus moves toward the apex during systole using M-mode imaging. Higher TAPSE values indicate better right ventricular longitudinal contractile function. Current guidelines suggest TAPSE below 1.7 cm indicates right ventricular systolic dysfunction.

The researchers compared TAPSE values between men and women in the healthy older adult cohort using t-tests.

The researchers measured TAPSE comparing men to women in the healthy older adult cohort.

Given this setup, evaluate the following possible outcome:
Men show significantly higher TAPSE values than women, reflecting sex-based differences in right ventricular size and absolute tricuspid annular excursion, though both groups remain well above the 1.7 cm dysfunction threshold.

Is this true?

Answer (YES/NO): NO